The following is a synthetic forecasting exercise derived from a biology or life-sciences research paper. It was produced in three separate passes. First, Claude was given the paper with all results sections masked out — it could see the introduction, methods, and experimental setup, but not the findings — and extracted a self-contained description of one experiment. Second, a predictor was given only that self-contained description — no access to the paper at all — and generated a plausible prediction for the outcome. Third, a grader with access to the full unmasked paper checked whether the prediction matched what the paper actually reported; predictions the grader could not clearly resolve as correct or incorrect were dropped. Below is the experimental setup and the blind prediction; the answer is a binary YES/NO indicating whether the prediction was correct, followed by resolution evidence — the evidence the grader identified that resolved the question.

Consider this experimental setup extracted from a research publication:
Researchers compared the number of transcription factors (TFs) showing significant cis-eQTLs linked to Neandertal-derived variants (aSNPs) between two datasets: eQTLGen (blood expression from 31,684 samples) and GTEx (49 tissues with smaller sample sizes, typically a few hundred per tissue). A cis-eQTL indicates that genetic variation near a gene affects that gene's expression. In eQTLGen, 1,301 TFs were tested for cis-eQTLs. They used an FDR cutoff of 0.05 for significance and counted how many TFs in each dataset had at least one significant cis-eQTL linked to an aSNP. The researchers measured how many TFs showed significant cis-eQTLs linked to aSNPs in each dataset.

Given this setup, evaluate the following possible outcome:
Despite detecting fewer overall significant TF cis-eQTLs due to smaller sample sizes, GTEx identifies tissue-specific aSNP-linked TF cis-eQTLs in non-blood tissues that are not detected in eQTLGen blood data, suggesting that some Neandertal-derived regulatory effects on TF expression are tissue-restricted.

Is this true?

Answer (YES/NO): YES